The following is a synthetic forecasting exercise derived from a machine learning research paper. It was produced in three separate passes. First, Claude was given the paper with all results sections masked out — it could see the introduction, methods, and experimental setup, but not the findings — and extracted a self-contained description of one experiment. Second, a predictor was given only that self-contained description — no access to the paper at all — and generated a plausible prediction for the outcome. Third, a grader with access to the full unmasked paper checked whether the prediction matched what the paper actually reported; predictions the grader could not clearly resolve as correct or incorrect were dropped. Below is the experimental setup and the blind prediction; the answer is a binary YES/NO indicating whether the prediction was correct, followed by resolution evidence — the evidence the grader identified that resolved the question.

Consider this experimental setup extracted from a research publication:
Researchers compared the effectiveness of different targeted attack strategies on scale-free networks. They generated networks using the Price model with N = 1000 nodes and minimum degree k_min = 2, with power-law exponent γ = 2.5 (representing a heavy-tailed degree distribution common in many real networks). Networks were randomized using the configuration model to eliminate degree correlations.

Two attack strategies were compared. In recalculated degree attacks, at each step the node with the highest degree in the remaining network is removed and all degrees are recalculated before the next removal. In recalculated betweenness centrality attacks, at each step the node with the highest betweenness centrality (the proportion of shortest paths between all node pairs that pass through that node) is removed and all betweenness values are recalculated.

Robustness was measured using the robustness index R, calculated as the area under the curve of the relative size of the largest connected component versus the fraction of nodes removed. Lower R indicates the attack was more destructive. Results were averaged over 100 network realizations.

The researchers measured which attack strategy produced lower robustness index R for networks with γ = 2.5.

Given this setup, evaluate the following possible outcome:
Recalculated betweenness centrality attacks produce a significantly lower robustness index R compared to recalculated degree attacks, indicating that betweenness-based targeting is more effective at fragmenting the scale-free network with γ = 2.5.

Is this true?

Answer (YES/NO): YES